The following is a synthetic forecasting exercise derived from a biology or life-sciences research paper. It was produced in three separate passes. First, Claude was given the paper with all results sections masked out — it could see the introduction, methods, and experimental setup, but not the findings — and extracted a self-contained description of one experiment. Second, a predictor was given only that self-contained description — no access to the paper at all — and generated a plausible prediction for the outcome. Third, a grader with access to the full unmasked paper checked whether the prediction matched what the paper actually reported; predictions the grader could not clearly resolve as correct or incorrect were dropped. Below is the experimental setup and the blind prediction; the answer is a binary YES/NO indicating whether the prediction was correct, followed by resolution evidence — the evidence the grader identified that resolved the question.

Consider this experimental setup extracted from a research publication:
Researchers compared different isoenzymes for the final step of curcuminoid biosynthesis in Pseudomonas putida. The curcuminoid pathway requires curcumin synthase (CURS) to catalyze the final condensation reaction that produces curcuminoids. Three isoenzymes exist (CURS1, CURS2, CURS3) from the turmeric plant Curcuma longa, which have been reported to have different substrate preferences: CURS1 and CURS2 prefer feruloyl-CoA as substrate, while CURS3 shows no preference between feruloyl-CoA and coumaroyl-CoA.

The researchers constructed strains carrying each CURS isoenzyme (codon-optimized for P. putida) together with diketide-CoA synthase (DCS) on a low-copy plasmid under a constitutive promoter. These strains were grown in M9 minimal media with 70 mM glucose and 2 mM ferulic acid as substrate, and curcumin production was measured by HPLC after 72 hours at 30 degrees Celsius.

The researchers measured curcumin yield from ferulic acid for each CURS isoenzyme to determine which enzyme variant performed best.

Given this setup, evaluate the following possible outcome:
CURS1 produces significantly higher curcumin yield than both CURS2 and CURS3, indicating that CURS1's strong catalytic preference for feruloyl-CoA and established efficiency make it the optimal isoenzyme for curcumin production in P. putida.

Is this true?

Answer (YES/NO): NO